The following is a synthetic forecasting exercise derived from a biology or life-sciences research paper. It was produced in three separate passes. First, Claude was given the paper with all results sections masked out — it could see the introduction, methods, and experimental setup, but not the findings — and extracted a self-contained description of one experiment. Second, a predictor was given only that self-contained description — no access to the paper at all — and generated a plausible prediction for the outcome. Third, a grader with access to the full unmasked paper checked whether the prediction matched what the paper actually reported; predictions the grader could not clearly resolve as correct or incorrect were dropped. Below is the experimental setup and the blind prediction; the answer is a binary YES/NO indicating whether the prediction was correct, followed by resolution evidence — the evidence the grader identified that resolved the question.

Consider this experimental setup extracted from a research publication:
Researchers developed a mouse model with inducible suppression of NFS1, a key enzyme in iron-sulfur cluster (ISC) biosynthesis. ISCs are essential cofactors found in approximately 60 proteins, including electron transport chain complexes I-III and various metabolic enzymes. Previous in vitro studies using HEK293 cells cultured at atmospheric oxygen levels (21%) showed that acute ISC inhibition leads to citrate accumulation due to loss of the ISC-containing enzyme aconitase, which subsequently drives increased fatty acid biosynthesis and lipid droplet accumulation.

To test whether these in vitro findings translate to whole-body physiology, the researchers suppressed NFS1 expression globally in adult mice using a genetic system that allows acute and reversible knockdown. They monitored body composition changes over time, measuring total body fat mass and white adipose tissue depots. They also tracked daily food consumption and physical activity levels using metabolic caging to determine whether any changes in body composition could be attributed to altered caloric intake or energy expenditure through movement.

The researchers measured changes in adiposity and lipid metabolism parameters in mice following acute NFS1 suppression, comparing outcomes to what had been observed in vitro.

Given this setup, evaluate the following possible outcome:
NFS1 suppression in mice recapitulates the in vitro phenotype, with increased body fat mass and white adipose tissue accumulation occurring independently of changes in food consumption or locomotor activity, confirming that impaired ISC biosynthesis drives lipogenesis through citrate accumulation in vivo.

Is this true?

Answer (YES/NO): NO